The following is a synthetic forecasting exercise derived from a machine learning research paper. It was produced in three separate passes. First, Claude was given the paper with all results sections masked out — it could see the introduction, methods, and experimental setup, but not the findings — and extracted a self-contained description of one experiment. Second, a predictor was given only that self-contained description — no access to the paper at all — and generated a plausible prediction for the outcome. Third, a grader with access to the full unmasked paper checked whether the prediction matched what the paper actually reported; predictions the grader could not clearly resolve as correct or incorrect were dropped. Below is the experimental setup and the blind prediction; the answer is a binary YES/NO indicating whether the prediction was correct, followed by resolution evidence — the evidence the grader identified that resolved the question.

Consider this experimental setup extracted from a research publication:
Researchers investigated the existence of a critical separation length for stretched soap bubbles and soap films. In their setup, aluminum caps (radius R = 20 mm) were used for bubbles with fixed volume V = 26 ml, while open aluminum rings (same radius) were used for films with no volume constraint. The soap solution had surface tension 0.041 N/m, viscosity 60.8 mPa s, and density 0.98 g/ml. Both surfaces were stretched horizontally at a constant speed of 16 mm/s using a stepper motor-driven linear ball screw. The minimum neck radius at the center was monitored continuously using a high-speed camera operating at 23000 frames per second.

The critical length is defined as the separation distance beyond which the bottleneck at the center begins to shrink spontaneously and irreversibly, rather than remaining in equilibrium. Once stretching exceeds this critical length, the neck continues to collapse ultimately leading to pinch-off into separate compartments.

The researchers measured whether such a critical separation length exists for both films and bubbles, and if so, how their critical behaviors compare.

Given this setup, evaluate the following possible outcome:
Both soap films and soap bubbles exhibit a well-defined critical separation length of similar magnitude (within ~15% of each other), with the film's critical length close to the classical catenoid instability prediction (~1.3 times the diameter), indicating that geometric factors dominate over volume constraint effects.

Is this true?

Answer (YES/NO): NO